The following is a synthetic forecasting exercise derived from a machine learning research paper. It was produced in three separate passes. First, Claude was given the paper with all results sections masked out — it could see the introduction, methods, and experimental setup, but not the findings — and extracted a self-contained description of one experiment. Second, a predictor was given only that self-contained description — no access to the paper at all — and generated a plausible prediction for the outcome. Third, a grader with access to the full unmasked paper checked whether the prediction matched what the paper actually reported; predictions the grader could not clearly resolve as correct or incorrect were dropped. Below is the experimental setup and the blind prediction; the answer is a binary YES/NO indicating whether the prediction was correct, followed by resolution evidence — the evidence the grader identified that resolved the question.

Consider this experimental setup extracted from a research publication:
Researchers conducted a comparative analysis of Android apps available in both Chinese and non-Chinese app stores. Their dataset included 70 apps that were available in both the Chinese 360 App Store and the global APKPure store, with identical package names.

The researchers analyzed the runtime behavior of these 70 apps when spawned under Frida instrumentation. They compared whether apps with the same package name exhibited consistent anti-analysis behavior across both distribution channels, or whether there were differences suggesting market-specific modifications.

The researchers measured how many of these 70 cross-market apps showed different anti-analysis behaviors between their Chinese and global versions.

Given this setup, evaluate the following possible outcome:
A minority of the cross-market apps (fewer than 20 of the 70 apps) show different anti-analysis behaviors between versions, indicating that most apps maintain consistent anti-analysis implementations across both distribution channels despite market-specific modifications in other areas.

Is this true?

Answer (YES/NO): NO